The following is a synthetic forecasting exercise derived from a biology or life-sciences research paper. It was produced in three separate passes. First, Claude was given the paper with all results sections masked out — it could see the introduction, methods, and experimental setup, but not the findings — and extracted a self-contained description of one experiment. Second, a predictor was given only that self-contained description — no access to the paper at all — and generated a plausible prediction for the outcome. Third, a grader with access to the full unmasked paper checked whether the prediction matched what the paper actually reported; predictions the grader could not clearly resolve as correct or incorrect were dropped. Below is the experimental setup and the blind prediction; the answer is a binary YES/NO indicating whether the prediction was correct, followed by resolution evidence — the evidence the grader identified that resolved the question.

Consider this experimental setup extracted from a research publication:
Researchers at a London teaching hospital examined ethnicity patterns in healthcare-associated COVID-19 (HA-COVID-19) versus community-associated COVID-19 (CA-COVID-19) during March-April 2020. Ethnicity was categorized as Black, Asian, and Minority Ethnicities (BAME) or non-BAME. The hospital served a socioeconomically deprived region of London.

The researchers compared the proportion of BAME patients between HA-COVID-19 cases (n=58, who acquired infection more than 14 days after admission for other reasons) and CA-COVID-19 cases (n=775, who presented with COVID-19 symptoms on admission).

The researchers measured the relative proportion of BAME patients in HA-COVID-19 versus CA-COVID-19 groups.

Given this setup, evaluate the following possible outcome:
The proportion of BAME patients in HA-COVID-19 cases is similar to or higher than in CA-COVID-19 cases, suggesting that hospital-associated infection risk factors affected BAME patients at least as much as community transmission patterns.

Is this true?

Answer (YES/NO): NO